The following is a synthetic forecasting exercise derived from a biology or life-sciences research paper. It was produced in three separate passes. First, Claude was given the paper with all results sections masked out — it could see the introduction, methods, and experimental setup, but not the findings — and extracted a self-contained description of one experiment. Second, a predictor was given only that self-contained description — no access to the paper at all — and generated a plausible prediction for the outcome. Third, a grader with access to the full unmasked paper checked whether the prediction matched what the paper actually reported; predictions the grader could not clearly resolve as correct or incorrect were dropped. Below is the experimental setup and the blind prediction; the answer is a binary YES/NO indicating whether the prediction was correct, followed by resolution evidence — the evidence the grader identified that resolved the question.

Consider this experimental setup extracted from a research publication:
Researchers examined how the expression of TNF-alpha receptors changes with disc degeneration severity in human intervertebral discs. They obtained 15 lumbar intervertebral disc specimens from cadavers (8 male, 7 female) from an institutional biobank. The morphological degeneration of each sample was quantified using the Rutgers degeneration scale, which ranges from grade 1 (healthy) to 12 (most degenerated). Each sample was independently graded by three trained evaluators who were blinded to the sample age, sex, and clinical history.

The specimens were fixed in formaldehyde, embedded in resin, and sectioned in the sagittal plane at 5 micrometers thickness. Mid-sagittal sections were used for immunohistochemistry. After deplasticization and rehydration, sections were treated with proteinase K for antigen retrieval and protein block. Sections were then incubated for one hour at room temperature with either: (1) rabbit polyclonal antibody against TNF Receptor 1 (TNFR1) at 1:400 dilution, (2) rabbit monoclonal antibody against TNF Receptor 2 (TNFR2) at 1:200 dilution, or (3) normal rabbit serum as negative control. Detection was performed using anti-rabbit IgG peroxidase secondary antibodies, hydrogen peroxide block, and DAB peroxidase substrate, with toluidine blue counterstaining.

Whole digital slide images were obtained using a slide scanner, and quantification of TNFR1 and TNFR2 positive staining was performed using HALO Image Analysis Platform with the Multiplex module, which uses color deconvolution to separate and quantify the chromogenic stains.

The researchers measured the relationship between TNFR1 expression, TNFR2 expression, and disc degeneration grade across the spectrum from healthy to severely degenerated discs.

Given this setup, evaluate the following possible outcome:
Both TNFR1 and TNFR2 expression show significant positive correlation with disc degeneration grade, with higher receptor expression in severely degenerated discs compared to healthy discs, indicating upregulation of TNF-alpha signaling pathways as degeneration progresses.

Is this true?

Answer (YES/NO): NO